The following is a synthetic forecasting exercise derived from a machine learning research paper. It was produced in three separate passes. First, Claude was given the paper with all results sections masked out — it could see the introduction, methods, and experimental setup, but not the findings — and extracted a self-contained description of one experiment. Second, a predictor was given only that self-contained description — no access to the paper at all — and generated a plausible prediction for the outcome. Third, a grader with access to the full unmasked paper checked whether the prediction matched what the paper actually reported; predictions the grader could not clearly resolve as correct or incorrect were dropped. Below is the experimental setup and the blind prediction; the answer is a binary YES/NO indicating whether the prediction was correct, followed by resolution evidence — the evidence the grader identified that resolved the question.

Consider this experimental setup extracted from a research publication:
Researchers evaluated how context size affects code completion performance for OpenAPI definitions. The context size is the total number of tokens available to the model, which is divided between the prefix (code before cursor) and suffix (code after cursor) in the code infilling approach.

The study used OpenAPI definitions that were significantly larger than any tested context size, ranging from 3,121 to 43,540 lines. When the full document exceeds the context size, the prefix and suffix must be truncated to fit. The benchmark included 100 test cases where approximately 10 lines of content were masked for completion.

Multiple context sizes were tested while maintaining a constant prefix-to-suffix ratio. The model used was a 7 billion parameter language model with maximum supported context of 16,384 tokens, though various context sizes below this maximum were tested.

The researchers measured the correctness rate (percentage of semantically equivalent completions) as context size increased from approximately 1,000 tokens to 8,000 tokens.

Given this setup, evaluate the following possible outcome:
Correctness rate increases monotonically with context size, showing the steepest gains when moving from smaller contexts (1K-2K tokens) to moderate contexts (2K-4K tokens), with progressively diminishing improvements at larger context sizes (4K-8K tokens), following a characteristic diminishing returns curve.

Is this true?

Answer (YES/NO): NO